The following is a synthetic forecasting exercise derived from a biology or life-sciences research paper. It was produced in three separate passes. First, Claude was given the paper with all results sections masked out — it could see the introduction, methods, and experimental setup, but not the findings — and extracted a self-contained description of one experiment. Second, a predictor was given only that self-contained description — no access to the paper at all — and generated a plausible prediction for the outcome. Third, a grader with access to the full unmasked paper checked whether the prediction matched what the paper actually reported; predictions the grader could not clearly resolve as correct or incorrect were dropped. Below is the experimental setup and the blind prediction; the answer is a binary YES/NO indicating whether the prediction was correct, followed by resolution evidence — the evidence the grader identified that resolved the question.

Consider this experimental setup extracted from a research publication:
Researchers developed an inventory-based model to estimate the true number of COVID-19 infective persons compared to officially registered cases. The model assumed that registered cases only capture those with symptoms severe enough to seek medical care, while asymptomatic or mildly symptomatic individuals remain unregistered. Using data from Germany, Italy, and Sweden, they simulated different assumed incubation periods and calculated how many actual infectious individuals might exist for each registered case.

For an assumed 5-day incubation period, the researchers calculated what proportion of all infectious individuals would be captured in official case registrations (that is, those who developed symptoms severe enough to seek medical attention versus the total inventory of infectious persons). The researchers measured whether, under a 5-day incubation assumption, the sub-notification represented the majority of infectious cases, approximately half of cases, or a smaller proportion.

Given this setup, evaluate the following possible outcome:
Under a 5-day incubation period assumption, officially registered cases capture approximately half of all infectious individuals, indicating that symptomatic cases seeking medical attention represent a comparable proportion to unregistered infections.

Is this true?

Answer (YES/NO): NO